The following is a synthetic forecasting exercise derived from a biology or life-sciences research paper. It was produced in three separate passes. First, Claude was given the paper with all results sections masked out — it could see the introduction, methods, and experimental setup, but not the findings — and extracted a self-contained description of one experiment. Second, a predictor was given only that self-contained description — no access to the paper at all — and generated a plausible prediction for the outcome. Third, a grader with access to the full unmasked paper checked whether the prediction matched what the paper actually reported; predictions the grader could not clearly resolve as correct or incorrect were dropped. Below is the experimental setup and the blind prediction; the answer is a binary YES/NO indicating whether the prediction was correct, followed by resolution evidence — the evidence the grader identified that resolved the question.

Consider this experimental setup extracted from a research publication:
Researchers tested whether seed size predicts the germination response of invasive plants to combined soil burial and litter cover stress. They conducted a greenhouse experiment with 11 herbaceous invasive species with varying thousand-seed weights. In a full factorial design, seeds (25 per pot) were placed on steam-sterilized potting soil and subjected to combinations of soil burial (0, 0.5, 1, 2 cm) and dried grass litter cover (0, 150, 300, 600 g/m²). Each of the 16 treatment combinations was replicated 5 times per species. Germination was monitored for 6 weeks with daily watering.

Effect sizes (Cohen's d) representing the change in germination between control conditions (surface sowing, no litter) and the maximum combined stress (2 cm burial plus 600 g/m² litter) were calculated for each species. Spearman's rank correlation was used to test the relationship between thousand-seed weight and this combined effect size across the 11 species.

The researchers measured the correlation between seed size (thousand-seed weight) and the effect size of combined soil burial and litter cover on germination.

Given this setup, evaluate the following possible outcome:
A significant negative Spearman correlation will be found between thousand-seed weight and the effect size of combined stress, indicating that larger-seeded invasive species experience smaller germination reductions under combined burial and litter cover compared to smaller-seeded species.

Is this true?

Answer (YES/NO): NO